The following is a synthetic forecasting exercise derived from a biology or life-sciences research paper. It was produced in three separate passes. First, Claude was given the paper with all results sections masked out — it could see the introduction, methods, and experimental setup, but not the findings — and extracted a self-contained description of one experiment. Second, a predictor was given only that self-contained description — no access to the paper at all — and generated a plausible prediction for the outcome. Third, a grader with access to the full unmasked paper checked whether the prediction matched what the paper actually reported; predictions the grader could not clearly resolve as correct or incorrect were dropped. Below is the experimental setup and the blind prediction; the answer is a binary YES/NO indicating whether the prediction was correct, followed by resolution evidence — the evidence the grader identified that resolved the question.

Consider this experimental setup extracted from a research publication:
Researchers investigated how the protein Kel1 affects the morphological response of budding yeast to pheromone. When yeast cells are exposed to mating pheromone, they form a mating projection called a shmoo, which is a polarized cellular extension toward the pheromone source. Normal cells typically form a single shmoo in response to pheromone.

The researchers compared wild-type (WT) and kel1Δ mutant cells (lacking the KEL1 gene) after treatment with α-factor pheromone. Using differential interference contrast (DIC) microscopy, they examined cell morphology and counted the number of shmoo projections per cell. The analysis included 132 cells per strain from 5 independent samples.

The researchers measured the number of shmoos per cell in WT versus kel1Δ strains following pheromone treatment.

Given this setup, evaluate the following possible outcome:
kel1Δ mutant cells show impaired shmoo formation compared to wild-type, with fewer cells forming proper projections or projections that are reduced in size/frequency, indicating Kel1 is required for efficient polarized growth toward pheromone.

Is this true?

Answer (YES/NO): NO